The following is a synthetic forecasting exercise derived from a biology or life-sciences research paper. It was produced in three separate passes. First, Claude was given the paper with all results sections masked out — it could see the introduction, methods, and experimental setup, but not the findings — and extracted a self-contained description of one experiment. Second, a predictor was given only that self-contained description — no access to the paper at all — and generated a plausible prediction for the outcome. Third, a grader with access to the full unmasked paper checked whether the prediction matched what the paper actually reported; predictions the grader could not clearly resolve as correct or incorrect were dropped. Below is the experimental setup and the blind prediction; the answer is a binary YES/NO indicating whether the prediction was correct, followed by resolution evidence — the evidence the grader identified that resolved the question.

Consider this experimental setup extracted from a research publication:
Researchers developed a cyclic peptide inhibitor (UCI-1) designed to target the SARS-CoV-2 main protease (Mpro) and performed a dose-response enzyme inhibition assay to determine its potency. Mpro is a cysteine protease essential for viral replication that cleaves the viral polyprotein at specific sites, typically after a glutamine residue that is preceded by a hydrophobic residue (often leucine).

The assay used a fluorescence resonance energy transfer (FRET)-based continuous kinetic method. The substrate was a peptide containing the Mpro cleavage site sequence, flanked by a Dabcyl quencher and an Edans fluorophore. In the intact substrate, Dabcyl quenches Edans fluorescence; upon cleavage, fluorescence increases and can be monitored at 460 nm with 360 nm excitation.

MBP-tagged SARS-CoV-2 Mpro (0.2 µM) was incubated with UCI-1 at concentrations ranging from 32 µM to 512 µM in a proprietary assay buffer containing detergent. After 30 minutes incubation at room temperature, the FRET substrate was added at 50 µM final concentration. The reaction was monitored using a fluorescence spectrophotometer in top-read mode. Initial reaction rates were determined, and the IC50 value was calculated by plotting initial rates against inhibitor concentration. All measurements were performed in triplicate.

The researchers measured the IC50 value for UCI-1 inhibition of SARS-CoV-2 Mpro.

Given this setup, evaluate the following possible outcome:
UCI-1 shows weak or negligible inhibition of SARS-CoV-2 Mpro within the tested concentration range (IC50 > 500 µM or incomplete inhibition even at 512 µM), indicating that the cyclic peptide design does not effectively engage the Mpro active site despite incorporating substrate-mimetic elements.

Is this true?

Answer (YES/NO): NO